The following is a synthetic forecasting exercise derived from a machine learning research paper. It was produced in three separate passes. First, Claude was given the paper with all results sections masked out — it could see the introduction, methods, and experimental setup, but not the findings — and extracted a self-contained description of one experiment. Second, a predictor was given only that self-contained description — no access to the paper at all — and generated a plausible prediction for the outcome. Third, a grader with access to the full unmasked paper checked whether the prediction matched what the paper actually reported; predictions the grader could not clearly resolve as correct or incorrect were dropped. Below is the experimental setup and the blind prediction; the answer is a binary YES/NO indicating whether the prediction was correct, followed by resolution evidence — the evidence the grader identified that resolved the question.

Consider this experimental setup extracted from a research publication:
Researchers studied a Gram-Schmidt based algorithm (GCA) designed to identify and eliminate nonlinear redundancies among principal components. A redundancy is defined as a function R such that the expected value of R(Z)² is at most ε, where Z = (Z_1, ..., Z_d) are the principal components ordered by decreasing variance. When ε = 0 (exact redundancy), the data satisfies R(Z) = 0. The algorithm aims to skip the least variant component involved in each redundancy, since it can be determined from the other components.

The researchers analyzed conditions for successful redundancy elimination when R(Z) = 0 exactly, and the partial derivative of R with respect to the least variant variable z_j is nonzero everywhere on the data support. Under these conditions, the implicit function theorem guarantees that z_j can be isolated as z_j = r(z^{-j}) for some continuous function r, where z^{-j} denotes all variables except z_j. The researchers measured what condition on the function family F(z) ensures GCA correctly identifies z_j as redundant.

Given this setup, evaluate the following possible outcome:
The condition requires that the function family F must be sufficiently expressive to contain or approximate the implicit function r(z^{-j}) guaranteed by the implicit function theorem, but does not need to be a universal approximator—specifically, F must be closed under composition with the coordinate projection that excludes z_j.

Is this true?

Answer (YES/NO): NO